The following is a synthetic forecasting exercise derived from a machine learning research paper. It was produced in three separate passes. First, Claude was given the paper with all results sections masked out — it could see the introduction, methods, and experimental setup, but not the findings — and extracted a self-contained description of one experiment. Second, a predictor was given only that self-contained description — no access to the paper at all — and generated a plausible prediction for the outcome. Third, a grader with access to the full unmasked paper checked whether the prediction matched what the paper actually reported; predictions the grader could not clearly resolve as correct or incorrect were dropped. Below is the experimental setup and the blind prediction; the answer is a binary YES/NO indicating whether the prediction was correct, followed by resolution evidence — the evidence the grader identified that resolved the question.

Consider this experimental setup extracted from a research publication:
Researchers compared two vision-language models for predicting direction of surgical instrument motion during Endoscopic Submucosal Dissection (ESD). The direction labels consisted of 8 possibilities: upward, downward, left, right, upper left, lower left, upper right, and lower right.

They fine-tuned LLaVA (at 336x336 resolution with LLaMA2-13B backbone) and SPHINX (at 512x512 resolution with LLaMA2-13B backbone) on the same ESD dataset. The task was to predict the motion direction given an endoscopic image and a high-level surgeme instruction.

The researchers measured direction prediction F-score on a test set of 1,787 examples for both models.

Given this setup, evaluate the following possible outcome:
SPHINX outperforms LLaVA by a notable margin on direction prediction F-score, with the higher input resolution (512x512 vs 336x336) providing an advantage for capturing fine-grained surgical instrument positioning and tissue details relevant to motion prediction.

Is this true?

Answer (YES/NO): YES